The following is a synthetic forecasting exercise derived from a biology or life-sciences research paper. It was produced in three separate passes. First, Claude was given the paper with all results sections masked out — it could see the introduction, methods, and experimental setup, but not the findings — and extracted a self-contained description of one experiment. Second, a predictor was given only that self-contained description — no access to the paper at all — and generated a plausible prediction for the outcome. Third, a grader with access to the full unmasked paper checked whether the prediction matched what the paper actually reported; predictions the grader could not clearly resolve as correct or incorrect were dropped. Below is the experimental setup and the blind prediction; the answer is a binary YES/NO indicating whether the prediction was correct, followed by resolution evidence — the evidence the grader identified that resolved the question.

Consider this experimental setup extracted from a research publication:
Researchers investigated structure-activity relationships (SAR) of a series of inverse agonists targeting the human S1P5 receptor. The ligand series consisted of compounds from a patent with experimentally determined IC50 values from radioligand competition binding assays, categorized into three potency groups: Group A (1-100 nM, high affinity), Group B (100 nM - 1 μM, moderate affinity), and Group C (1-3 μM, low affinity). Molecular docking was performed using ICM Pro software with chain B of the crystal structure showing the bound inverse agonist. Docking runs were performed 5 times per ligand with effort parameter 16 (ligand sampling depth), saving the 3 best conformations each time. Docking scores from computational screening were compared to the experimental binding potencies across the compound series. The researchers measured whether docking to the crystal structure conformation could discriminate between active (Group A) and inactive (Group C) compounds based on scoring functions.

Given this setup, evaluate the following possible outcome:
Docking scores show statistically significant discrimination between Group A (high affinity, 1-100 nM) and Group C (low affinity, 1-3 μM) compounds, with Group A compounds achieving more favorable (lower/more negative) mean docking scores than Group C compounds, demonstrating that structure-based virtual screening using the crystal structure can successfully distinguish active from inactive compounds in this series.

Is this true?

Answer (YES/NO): YES